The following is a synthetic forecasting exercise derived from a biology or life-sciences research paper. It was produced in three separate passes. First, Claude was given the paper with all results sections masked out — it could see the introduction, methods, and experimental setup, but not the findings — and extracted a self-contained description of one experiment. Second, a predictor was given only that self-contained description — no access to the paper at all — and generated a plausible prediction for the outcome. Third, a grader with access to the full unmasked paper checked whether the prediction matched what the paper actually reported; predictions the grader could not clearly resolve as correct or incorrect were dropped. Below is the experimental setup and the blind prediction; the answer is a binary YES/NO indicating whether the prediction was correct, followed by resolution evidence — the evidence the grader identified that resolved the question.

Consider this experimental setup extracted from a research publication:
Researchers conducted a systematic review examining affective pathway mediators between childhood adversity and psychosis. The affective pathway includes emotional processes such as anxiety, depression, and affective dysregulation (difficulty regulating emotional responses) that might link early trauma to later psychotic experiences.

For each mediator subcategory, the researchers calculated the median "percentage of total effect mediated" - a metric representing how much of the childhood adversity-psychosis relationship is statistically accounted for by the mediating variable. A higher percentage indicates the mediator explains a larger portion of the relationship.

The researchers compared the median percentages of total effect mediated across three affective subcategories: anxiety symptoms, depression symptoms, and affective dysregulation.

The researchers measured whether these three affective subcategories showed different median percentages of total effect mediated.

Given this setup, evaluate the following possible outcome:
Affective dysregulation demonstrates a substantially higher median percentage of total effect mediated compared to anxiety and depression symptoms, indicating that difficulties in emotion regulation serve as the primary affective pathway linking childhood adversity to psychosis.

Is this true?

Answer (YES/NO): YES